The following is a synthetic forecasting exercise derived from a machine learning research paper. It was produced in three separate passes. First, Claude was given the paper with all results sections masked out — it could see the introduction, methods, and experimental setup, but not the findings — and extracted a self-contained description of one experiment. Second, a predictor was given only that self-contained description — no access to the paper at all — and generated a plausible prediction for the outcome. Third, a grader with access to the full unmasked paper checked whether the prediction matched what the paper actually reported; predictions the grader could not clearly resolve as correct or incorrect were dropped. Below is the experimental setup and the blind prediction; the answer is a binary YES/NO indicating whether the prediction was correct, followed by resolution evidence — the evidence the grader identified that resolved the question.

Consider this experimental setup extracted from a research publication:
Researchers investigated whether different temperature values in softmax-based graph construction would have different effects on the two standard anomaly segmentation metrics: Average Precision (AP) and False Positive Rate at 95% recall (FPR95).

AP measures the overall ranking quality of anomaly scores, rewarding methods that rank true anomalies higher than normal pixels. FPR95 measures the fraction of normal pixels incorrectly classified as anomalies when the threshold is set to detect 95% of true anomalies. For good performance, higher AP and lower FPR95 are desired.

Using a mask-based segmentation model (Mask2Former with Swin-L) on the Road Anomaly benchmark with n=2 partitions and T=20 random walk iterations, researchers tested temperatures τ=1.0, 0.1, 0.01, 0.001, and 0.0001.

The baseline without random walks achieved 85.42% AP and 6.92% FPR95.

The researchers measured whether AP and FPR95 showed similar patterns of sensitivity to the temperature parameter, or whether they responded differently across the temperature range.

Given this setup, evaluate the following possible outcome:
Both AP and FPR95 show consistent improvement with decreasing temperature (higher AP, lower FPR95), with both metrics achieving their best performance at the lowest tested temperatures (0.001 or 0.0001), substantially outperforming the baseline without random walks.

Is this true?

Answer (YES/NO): NO